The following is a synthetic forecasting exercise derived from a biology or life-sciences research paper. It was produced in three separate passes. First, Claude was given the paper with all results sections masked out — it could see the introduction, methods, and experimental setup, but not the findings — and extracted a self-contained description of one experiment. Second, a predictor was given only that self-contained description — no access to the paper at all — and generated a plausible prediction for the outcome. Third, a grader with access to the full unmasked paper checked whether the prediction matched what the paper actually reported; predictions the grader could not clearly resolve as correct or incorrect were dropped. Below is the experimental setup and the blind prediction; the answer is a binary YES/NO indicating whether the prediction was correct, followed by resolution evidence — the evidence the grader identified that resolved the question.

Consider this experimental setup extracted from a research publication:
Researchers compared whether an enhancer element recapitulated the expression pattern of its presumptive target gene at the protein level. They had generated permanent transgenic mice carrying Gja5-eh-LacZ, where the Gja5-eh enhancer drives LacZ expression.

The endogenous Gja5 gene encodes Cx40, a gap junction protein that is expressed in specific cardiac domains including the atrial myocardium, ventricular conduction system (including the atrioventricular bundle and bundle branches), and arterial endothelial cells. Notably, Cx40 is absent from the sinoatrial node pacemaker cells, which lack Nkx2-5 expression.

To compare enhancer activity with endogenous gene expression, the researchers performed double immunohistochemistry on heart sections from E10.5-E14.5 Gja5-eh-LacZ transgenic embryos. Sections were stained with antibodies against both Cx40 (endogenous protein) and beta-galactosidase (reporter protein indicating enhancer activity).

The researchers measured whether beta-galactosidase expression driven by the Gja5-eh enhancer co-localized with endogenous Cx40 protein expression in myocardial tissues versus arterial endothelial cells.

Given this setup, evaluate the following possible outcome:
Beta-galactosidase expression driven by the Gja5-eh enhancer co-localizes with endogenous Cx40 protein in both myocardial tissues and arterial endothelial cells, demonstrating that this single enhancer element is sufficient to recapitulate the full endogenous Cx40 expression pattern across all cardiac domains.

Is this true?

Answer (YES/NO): NO